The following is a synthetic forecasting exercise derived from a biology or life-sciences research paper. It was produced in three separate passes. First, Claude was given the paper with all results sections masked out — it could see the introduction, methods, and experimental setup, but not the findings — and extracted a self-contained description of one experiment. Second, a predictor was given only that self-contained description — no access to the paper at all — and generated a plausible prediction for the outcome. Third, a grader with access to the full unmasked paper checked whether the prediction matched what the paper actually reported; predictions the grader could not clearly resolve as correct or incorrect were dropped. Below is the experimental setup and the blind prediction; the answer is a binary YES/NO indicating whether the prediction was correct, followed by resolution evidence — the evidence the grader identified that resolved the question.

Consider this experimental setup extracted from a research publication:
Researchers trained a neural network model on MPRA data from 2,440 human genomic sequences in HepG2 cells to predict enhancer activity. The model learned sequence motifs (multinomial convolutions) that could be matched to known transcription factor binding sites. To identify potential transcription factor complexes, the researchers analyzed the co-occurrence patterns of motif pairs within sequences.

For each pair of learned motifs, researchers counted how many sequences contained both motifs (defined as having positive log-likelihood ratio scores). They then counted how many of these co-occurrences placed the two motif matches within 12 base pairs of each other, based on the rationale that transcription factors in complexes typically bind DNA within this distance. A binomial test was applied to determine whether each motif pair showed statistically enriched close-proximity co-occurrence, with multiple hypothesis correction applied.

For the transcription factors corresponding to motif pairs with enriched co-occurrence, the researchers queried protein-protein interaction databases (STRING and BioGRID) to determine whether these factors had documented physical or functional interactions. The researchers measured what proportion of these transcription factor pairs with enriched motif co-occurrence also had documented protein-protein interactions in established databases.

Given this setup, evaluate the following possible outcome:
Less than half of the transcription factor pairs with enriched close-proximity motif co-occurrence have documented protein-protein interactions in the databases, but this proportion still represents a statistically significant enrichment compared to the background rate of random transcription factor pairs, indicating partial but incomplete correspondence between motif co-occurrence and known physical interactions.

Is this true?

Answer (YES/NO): NO